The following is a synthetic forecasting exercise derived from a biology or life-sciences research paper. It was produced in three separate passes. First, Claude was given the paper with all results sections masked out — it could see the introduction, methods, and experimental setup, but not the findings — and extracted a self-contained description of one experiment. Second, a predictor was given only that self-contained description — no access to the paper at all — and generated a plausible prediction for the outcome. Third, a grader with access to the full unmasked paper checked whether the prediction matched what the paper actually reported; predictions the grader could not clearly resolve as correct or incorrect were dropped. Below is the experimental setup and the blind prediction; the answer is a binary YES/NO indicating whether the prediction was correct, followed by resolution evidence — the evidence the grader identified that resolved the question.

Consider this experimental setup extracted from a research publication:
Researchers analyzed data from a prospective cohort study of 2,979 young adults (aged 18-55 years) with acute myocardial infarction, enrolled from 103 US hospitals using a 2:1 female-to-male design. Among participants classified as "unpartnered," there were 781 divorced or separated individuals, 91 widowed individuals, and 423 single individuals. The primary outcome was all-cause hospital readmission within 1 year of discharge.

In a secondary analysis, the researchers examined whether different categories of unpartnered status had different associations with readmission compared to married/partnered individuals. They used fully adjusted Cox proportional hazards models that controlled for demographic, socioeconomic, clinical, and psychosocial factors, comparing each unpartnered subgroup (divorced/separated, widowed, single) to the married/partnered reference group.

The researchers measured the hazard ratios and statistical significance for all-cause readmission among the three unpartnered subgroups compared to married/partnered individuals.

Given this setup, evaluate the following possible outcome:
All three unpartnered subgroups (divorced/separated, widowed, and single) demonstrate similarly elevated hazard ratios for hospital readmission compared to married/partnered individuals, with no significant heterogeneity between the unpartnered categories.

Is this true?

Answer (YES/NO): NO